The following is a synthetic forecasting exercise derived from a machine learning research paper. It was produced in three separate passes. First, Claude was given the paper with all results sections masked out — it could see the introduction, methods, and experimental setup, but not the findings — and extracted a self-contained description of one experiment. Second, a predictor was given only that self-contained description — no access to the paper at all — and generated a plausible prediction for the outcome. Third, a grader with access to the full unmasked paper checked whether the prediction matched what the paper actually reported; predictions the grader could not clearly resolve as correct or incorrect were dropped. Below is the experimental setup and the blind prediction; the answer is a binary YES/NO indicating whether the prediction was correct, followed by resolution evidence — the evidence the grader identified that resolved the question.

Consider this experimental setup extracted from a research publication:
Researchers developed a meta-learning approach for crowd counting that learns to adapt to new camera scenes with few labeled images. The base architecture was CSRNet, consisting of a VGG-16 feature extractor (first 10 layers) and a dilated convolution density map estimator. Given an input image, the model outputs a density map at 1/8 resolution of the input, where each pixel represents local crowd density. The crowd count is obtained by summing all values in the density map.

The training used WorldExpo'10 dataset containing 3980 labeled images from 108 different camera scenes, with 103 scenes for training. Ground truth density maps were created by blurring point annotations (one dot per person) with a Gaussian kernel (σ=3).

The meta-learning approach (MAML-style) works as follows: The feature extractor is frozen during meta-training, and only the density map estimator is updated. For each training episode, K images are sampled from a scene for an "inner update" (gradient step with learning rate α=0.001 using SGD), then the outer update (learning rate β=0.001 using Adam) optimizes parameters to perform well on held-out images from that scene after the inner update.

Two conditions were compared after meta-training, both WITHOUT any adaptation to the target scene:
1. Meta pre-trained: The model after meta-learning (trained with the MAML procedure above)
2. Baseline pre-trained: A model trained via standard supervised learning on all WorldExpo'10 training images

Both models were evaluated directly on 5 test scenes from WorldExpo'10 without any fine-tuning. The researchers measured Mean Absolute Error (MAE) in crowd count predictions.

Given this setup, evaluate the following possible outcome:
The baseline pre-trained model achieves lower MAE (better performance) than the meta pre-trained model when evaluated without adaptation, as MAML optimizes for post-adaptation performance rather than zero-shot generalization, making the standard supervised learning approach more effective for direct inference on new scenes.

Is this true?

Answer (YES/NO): NO